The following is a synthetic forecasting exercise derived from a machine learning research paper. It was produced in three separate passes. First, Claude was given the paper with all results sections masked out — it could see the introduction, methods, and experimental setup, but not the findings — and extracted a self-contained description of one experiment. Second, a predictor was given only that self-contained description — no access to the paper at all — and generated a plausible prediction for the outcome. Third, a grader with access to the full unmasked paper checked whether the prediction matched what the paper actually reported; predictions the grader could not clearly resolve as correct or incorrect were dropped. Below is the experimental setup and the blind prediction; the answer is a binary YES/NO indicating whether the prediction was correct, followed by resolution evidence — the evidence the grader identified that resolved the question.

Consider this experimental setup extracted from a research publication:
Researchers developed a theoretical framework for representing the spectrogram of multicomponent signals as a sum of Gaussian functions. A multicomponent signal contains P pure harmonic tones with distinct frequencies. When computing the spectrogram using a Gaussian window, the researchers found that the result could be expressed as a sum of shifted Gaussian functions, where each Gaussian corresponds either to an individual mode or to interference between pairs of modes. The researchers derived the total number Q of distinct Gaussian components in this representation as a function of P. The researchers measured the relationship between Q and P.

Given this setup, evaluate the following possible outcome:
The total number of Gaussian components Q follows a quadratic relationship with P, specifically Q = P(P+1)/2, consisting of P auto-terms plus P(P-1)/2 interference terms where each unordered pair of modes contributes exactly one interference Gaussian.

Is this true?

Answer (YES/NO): YES